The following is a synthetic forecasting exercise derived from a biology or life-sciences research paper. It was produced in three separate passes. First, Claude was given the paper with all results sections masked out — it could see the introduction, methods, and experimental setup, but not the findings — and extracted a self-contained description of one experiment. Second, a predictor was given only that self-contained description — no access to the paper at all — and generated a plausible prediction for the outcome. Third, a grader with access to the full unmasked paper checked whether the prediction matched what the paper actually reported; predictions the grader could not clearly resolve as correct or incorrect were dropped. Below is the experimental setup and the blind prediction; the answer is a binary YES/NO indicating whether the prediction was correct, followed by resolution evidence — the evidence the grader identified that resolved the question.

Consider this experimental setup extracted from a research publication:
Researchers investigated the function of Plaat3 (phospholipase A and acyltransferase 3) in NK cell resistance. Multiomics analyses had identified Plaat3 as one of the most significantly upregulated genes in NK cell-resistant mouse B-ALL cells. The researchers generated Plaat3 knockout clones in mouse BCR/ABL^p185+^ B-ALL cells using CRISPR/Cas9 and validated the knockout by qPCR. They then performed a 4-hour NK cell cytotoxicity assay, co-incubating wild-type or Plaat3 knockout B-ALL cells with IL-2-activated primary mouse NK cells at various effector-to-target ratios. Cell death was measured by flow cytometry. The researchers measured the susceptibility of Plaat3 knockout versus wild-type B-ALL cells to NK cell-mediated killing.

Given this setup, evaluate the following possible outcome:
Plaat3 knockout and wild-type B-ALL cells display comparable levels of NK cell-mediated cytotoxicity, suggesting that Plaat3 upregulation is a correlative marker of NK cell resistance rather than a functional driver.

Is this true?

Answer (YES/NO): YES